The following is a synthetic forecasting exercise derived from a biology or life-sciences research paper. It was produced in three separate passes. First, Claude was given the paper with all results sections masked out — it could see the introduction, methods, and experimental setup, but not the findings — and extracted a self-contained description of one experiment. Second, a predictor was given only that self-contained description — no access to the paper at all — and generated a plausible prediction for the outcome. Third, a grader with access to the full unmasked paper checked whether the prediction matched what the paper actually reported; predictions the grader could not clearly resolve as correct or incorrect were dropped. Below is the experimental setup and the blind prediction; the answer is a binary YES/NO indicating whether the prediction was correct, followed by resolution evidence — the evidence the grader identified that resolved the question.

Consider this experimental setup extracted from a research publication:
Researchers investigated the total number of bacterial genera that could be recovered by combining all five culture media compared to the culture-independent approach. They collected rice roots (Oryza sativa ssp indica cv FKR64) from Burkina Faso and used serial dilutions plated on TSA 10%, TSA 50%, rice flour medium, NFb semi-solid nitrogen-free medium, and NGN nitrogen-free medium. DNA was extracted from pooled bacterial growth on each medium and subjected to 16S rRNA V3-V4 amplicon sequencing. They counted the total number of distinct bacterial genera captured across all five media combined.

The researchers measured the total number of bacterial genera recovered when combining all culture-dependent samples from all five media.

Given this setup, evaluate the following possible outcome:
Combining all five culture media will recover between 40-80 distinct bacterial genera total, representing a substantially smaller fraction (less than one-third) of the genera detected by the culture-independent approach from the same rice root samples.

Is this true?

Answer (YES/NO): NO